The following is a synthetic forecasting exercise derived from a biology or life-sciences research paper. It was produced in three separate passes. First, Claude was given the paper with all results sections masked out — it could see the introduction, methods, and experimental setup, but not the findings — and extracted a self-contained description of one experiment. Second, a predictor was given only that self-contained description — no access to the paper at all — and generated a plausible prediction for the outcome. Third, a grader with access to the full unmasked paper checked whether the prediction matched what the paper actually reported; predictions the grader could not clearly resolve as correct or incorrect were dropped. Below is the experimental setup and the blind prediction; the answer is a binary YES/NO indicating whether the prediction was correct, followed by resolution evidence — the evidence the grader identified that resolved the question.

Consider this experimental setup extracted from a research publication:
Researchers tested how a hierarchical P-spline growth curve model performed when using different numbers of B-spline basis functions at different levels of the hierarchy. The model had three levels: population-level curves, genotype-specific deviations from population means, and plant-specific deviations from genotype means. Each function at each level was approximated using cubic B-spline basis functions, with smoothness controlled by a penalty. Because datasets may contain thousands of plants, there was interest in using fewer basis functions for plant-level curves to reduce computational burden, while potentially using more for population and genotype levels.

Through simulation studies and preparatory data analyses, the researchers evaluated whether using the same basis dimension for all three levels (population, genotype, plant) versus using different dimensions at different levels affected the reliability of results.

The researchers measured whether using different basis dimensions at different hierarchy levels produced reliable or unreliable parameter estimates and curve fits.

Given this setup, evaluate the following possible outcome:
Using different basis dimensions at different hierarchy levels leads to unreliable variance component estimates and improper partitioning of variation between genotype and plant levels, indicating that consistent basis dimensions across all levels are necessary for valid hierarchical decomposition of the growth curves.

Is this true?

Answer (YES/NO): NO